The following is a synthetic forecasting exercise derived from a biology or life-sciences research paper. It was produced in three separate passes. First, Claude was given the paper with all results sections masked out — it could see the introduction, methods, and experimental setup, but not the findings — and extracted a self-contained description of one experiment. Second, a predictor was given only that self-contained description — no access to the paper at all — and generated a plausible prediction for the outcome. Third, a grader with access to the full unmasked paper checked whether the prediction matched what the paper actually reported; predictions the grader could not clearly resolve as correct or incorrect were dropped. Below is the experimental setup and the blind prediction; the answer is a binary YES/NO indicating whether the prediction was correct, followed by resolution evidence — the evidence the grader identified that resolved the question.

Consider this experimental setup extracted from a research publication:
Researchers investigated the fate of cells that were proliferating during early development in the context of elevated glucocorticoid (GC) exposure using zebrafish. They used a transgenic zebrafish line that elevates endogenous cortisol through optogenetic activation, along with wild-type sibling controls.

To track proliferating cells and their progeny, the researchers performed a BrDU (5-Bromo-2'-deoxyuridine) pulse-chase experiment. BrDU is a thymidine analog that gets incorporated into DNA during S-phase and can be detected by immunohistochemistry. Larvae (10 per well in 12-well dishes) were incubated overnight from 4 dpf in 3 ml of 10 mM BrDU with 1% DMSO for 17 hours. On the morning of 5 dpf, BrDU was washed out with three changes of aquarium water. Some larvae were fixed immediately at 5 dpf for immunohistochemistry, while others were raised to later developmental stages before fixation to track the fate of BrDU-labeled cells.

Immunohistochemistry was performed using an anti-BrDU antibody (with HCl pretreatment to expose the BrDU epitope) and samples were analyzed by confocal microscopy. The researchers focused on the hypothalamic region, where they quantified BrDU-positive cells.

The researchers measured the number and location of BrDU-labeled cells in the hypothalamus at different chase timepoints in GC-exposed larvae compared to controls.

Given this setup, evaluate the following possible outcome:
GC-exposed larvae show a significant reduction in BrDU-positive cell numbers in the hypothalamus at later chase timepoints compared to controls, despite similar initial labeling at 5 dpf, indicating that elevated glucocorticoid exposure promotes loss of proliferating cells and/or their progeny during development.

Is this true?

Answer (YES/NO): NO